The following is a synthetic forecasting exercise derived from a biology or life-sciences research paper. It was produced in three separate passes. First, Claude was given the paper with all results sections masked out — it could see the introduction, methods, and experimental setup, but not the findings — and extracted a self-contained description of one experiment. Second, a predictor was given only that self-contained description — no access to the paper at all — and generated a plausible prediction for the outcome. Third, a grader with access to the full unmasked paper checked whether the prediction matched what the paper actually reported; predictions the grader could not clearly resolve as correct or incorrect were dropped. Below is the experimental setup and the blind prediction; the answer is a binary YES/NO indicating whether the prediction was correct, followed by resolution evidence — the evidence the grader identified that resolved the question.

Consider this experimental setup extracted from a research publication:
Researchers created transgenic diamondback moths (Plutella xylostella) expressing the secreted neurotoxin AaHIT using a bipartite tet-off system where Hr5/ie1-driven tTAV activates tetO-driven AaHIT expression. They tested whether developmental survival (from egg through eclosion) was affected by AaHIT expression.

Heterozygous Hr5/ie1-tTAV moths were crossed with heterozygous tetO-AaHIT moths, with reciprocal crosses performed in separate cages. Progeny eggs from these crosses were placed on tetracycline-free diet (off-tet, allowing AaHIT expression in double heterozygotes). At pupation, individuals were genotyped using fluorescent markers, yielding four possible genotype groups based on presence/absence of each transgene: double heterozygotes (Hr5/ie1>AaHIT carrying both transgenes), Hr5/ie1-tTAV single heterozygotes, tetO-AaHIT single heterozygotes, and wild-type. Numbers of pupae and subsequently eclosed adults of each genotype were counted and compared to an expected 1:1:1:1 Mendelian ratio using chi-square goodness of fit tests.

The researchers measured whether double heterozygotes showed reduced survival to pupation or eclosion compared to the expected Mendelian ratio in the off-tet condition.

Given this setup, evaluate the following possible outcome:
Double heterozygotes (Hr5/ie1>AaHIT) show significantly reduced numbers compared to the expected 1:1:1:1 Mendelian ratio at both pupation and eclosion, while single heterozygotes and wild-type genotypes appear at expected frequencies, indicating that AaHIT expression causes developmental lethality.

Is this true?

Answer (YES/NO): NO